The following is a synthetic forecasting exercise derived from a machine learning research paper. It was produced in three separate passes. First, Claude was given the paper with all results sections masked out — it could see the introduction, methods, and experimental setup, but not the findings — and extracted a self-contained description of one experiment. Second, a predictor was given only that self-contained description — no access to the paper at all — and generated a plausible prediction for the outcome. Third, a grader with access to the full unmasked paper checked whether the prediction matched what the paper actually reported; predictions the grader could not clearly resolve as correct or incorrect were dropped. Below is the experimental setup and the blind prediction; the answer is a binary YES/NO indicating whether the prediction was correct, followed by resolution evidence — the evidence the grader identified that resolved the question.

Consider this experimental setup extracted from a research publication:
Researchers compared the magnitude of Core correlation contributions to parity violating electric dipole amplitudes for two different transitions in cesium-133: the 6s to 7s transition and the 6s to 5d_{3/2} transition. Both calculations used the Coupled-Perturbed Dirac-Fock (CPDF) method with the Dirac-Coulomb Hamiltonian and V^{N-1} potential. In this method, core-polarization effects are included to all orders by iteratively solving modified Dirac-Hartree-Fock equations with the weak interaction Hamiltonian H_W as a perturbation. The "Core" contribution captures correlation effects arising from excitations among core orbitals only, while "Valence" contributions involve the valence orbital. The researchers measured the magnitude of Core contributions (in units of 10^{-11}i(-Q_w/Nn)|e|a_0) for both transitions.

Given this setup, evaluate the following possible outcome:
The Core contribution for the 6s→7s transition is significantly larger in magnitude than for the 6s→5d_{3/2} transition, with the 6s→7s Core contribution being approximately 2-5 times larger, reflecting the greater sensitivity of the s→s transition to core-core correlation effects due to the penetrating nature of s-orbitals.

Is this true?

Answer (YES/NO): NO